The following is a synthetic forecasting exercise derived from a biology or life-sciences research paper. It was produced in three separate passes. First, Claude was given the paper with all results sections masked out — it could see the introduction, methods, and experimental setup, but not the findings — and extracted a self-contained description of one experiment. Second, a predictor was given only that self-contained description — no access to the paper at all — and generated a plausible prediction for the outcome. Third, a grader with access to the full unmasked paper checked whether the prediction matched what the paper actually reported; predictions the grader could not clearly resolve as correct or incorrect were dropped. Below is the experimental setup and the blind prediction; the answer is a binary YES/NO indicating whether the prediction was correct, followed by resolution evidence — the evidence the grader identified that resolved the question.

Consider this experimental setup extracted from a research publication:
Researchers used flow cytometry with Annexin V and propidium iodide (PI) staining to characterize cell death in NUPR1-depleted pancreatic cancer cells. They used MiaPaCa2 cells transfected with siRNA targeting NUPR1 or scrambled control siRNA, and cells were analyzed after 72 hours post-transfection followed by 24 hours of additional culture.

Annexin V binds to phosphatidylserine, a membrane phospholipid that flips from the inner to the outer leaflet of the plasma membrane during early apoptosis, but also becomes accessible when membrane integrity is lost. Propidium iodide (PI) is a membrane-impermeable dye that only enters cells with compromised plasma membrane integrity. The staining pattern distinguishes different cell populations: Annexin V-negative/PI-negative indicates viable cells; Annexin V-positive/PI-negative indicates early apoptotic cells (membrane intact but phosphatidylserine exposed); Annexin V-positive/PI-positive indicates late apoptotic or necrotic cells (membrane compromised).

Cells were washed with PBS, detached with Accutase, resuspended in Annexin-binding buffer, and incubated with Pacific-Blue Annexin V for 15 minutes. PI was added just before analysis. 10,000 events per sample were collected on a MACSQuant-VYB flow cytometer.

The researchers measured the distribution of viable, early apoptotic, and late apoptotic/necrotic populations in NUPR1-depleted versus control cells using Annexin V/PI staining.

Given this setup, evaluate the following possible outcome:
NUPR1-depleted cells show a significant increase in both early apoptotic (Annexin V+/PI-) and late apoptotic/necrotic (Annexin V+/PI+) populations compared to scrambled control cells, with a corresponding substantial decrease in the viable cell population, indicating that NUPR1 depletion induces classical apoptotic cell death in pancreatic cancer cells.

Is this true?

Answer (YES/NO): NO